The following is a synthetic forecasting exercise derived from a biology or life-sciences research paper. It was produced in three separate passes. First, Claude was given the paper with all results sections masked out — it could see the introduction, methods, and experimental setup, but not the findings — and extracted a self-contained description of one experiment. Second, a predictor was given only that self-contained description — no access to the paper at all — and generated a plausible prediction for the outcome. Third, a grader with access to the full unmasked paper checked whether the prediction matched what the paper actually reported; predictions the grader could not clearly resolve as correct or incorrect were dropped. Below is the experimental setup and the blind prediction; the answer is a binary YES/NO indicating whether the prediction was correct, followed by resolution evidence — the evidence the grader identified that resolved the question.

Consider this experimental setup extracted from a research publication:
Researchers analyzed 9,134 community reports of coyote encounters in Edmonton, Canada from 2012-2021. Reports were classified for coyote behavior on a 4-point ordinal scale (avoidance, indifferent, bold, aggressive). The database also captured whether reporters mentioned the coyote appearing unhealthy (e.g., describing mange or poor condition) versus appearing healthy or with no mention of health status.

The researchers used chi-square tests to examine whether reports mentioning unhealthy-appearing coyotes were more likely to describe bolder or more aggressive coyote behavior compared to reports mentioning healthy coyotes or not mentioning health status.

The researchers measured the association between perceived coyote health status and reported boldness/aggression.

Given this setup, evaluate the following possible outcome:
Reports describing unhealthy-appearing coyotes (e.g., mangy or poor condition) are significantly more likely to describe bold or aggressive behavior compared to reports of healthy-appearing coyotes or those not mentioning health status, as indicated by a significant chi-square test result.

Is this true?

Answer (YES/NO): NO